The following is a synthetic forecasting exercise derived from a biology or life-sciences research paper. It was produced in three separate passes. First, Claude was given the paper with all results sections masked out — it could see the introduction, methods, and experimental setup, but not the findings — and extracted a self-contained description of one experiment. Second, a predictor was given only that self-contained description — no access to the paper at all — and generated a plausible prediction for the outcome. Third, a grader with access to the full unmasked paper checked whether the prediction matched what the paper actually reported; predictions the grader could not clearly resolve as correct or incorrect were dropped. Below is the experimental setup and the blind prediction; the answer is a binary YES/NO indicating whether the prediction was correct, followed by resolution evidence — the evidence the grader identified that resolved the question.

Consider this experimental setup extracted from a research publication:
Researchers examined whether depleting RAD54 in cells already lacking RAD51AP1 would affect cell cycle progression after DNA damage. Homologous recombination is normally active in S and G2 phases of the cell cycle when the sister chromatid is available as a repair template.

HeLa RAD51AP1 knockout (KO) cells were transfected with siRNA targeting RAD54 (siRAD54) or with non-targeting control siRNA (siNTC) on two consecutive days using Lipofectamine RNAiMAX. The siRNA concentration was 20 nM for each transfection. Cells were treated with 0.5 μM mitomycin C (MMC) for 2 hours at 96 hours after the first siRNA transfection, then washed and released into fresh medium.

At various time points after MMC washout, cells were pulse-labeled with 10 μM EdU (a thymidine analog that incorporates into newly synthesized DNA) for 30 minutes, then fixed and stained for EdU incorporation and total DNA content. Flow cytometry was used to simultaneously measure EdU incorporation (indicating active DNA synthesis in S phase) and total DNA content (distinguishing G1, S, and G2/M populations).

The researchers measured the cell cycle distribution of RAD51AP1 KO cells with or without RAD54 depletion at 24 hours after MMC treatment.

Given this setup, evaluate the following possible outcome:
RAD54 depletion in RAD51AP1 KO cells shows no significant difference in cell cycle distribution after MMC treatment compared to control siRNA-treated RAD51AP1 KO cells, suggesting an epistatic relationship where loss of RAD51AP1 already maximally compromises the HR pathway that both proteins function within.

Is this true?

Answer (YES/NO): NO